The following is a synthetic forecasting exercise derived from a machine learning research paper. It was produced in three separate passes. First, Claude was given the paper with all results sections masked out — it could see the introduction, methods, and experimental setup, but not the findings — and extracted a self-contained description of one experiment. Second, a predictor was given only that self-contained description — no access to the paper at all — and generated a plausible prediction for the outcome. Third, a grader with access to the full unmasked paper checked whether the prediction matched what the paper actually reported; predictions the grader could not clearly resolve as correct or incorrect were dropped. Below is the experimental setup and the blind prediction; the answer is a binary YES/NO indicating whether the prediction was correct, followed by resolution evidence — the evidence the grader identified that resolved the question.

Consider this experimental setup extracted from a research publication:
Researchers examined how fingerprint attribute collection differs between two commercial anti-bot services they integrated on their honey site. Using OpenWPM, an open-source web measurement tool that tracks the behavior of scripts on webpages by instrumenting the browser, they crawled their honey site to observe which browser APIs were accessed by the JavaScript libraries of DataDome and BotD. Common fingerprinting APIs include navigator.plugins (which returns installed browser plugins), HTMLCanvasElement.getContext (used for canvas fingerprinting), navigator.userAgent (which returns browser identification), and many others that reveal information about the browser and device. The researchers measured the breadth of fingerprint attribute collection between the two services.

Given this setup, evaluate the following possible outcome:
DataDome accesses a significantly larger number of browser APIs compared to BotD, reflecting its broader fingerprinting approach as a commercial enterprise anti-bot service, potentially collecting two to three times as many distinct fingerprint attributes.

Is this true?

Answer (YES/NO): YES